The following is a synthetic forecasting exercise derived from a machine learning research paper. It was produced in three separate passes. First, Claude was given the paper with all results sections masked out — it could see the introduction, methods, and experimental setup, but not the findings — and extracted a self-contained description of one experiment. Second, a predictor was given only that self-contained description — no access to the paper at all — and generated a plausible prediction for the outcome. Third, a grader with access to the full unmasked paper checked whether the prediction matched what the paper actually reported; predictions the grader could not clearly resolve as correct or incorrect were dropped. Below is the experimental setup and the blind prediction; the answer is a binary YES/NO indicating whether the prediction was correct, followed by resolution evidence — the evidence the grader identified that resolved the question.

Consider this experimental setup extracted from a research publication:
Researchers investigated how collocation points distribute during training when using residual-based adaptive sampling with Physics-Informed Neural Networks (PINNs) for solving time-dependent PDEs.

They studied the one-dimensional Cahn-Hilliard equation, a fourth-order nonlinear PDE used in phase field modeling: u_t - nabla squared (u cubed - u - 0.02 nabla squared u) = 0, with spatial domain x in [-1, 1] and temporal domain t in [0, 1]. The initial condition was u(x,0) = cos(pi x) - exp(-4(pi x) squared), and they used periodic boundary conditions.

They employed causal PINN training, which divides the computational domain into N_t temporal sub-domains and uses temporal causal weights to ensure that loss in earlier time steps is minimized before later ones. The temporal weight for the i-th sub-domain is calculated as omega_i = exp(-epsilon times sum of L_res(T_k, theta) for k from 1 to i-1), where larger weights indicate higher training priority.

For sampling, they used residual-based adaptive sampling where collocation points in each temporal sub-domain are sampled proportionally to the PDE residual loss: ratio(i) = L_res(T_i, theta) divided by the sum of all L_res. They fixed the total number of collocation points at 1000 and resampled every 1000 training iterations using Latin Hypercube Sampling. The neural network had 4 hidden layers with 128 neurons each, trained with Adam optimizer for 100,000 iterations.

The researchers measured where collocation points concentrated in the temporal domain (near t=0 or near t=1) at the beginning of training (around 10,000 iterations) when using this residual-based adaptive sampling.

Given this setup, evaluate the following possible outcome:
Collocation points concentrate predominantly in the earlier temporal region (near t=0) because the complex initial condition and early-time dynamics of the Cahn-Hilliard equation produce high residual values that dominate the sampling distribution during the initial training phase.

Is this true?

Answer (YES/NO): NO